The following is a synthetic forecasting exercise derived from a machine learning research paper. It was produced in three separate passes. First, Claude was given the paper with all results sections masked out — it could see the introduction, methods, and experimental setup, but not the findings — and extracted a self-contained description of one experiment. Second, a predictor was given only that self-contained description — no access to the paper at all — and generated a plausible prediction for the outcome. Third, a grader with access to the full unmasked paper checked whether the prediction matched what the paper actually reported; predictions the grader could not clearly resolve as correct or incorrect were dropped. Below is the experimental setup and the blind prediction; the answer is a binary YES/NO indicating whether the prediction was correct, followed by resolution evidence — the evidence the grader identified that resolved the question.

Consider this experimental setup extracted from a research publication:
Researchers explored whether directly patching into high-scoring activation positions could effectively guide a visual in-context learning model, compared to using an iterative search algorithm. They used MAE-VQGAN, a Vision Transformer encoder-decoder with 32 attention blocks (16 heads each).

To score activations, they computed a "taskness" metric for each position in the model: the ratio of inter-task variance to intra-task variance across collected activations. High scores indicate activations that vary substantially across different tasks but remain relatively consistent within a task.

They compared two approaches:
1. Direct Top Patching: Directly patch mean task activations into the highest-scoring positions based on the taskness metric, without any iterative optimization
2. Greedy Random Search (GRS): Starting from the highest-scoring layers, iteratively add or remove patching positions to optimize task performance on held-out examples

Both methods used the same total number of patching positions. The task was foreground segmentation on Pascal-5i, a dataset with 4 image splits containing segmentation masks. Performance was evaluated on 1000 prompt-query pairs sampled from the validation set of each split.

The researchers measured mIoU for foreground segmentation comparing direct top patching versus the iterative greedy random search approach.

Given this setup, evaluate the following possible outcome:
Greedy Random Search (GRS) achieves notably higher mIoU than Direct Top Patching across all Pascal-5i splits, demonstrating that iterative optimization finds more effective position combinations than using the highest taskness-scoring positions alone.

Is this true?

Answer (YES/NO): YES